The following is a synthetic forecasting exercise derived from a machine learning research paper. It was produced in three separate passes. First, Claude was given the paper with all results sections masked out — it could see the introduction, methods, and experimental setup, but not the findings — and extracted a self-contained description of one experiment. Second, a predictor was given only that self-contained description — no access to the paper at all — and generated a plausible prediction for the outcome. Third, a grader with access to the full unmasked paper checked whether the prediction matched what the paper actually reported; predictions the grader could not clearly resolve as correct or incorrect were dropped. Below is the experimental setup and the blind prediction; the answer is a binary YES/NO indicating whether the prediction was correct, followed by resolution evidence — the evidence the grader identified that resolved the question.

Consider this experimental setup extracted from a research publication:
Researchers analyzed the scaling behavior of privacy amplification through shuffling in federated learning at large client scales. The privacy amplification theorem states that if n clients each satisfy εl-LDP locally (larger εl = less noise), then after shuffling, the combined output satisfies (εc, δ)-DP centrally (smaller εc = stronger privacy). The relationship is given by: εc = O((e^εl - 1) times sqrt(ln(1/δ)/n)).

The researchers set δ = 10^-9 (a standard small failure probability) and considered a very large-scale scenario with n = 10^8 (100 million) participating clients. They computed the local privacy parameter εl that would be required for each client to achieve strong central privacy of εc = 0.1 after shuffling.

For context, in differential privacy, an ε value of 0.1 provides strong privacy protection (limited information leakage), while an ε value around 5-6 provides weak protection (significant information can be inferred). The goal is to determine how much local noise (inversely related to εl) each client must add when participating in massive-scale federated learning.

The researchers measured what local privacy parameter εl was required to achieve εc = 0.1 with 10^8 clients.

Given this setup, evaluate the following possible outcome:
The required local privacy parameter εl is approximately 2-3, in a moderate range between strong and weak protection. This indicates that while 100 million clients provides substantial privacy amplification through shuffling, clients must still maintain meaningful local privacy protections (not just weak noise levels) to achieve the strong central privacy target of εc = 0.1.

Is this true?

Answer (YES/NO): NO